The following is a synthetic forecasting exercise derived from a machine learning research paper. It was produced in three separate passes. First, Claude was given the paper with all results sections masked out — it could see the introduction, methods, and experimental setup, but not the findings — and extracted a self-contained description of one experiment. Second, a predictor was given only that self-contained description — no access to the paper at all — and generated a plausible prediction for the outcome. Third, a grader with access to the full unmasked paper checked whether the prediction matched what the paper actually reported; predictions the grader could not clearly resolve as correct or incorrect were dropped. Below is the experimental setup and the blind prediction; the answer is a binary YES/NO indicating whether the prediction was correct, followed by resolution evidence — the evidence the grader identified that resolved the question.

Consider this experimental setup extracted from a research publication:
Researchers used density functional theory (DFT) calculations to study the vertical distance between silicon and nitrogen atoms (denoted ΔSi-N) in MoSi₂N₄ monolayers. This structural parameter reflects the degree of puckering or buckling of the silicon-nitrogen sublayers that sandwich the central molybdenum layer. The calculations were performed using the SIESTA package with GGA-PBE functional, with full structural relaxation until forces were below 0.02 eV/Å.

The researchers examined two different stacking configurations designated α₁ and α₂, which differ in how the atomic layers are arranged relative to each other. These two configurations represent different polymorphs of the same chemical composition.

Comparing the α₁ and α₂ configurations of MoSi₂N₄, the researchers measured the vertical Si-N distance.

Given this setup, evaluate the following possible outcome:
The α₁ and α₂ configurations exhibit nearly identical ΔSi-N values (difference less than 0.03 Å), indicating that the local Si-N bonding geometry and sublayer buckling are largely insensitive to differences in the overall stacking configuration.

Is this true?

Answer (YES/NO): YES